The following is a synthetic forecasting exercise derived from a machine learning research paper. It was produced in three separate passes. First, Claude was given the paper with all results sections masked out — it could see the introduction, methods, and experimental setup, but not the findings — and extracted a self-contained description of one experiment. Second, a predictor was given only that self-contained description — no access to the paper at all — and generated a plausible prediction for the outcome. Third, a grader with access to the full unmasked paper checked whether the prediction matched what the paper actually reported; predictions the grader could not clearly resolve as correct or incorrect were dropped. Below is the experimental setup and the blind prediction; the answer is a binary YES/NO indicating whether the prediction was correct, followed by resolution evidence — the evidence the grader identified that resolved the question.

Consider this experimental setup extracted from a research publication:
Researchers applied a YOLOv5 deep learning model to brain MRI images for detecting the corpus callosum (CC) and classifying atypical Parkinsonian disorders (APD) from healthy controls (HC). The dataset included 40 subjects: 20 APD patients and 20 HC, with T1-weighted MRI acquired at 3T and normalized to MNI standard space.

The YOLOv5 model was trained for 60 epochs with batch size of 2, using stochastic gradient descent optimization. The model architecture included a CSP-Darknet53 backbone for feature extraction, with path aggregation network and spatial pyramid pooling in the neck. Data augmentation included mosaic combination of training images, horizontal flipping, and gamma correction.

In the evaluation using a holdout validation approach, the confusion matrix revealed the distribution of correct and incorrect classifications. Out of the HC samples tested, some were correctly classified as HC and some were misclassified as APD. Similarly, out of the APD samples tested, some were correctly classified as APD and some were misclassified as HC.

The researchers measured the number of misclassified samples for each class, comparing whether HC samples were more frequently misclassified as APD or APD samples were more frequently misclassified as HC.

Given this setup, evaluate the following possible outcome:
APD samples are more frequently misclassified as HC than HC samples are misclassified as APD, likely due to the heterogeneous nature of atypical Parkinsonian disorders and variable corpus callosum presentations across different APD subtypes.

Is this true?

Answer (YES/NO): NO